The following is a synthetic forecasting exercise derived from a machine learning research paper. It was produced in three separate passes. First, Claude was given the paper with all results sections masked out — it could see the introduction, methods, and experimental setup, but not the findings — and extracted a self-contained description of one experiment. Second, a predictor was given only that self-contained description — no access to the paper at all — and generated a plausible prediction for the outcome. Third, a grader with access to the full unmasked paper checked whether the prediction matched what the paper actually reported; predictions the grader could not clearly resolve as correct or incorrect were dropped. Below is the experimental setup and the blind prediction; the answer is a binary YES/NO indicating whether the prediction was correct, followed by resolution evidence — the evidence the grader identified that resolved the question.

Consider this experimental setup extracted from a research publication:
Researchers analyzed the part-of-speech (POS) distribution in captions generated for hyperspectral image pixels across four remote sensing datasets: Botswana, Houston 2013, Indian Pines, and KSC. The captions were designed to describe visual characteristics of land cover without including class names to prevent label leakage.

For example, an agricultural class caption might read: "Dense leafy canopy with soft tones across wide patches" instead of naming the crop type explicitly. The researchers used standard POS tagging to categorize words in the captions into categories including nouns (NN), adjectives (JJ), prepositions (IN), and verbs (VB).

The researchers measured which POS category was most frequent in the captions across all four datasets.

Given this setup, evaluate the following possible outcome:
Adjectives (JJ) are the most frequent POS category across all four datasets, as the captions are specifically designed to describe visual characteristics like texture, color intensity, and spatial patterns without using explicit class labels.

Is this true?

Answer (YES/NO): NO